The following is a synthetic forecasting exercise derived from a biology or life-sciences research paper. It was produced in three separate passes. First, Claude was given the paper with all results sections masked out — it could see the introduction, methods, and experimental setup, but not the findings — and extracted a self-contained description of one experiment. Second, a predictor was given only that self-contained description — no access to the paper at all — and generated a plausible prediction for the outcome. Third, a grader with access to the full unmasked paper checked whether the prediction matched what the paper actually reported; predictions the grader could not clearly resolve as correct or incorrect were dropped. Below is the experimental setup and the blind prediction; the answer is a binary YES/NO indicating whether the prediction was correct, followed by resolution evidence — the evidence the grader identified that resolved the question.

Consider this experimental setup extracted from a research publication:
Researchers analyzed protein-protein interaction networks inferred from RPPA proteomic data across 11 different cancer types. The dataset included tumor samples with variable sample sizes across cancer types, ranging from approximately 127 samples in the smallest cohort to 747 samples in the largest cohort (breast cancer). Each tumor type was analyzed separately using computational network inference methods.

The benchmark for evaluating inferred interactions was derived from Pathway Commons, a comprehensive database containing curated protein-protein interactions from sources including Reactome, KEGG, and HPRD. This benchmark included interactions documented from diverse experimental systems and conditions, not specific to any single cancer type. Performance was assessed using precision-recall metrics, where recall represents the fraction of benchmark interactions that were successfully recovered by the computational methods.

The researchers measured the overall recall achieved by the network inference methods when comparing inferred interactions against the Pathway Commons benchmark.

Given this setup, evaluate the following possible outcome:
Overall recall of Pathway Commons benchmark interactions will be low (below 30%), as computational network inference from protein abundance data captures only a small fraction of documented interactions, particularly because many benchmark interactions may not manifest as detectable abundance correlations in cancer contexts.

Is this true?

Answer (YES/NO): YES